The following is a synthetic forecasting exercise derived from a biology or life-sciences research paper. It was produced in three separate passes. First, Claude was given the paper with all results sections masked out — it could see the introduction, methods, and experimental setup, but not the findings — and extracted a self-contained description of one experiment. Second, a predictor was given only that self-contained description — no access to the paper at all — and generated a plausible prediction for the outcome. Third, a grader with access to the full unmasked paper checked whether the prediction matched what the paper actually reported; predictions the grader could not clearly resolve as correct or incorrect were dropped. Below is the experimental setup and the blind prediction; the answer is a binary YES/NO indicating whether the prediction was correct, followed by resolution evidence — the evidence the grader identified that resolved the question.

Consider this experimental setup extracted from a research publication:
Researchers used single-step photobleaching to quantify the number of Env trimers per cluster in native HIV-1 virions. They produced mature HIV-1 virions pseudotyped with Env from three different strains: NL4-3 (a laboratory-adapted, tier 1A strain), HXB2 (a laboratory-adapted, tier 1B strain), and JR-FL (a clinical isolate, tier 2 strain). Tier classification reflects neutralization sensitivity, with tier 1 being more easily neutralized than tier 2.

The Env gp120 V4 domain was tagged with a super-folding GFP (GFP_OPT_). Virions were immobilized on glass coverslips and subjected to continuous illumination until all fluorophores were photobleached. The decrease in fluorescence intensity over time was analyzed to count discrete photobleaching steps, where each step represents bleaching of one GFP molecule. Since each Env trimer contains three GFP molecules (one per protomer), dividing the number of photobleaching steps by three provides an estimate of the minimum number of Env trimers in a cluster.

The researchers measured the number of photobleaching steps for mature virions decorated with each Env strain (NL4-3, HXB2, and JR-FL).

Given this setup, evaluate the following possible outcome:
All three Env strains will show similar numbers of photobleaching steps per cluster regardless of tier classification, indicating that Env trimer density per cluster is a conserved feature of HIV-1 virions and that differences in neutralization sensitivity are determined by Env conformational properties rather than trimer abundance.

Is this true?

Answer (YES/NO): NO